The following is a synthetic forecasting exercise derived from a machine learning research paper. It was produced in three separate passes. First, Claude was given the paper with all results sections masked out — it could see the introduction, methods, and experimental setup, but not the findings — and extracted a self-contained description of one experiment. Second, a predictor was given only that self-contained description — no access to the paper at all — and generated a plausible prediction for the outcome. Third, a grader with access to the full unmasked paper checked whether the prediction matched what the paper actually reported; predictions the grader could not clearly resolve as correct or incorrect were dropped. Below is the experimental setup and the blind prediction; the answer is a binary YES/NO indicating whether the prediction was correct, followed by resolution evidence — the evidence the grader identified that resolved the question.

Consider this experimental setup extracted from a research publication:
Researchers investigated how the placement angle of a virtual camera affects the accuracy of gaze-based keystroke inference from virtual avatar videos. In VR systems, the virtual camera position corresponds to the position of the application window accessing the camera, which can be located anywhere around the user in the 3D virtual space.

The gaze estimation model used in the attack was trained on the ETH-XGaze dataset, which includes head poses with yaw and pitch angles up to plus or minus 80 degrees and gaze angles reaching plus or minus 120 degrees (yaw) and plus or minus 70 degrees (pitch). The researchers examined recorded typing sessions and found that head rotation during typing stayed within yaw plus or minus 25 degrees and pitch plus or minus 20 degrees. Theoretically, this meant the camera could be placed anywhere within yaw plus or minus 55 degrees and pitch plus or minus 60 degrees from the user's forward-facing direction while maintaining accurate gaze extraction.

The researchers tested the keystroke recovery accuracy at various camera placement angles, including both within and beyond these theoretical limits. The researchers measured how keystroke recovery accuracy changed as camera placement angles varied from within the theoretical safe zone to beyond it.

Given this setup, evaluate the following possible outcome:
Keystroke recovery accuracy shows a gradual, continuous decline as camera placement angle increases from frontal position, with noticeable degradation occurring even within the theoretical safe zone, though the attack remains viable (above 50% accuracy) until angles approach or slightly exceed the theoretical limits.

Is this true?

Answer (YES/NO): NO